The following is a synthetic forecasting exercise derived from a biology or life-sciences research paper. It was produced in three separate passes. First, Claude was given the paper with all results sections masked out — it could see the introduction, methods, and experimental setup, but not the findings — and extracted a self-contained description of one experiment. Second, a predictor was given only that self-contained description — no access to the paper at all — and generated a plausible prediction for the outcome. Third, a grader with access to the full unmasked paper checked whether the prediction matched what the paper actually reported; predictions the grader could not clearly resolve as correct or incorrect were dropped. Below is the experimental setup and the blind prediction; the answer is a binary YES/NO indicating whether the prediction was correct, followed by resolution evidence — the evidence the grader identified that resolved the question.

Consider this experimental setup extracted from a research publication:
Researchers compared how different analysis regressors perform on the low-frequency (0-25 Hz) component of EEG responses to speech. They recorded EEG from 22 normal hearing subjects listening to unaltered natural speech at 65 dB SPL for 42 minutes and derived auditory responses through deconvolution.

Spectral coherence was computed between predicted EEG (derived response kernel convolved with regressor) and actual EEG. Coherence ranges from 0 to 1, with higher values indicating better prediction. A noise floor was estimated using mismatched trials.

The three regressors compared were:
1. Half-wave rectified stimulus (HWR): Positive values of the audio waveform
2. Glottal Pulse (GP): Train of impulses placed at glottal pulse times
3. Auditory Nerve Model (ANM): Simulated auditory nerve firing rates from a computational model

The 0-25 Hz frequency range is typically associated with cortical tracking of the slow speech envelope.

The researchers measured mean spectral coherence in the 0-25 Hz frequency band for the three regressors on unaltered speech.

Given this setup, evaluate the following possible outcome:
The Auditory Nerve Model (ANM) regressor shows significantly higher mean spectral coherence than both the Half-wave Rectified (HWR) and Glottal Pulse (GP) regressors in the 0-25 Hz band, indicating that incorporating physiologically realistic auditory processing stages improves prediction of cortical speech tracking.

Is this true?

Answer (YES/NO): YES